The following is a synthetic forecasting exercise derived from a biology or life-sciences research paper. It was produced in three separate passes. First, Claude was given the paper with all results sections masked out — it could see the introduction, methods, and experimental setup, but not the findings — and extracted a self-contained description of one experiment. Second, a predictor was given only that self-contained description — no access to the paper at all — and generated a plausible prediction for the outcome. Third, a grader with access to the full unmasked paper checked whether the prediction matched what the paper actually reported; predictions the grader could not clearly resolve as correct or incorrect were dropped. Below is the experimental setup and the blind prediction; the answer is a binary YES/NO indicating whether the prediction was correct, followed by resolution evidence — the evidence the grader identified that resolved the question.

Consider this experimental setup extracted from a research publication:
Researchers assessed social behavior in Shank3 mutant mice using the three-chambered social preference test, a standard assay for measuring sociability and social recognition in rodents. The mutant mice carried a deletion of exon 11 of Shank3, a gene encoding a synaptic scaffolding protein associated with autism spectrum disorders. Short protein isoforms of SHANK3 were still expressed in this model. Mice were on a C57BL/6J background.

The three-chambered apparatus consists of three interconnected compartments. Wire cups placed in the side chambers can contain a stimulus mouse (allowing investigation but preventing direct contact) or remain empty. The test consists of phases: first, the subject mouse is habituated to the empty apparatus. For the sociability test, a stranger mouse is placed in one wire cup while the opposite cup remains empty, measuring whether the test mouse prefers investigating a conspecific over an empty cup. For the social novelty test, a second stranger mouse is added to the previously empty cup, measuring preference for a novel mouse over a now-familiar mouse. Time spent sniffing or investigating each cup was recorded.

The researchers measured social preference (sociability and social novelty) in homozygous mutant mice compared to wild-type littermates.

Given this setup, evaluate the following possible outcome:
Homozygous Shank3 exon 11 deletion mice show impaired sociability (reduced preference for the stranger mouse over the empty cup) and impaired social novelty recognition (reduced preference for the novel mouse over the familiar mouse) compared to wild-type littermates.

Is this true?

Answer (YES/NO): NO